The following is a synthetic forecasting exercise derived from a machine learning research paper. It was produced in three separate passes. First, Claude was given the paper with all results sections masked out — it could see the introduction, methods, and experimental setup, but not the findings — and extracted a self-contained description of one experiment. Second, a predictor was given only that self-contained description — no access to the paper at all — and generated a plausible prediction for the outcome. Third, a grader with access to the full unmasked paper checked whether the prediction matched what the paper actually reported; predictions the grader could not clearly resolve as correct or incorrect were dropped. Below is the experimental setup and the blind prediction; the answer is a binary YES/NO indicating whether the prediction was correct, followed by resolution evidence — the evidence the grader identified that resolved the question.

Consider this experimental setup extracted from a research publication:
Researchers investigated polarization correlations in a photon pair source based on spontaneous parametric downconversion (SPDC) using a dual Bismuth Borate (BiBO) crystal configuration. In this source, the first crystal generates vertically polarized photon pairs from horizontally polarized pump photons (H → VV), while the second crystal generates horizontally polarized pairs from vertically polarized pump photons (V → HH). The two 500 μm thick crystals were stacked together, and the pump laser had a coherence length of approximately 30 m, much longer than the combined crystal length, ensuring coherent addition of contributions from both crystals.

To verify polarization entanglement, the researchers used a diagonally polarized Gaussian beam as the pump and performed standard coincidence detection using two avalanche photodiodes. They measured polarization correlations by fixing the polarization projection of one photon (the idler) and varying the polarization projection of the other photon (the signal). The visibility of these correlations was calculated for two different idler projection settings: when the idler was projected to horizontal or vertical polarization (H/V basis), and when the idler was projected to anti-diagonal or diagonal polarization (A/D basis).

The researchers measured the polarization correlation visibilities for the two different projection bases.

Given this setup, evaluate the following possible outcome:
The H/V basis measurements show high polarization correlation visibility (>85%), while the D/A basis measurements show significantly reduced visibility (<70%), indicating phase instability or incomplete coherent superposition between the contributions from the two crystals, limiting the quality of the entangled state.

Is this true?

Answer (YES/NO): NO